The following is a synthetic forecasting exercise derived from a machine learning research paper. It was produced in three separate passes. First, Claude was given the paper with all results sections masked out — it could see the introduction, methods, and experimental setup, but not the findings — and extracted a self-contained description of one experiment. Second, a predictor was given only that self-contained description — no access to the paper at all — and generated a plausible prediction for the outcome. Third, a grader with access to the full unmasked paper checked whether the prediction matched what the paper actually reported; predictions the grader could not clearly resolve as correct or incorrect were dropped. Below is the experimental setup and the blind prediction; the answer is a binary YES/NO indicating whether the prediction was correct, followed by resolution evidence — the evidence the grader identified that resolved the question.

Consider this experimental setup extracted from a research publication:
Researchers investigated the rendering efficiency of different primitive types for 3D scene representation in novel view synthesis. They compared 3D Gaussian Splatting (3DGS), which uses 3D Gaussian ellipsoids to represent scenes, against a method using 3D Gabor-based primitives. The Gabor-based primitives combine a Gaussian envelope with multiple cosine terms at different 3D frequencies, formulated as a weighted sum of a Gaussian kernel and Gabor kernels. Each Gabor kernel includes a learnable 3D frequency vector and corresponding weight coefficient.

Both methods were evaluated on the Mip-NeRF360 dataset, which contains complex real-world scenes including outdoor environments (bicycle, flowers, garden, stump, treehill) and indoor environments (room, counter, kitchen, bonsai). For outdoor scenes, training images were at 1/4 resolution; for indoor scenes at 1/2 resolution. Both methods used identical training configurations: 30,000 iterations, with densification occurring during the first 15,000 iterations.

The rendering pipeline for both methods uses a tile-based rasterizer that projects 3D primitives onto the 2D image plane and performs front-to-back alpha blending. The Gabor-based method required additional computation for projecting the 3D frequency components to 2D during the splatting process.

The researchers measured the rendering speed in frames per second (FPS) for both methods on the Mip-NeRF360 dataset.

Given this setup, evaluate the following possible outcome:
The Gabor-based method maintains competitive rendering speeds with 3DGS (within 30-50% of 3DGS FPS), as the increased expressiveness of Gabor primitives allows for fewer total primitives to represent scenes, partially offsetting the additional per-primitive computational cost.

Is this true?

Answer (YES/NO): NO